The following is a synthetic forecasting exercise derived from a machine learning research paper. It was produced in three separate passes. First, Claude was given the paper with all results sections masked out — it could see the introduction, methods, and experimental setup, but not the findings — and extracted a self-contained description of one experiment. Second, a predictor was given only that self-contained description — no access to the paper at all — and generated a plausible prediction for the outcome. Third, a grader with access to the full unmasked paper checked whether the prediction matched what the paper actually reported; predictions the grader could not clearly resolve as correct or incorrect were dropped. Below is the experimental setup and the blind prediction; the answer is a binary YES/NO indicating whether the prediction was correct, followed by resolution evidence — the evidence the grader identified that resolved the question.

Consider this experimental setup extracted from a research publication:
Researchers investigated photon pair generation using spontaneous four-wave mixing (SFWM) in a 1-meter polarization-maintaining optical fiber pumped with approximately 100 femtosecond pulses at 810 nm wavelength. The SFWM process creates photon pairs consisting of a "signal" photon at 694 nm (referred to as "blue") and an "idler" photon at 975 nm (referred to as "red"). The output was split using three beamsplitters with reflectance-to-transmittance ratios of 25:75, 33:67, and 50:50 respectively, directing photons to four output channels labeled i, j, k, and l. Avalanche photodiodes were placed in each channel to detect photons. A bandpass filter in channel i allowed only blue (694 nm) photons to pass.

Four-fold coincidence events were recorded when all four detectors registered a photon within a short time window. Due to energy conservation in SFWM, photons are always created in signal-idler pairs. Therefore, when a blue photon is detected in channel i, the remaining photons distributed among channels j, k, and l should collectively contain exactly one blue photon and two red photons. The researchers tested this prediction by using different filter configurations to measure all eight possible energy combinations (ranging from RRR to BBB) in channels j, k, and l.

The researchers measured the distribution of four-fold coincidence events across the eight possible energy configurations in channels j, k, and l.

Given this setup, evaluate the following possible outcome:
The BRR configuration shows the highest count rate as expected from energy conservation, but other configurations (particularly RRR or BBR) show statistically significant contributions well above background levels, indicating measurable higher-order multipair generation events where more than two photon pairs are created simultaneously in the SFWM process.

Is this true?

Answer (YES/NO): NO